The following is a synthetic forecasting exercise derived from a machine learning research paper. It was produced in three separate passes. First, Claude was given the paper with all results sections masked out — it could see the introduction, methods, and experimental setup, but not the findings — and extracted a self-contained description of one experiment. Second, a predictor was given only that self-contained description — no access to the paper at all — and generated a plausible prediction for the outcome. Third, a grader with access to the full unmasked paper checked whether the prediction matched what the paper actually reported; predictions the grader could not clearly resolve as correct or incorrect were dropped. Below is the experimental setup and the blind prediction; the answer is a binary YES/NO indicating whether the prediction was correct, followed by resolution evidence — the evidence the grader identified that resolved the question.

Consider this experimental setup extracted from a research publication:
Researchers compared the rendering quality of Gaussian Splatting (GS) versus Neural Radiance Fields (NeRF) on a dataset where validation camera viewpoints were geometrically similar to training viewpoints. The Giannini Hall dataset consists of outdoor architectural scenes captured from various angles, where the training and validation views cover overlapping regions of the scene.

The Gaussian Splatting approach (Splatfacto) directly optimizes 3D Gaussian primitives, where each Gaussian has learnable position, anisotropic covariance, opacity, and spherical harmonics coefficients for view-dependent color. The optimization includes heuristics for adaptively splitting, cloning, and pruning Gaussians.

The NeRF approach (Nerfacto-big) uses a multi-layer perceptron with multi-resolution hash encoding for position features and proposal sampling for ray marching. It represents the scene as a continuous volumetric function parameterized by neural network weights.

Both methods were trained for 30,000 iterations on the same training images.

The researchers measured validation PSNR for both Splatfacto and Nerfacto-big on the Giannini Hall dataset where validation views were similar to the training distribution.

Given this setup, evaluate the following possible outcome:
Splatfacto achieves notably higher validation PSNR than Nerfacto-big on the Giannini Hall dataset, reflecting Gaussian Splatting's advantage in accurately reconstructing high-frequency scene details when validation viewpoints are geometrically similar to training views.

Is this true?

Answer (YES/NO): NO